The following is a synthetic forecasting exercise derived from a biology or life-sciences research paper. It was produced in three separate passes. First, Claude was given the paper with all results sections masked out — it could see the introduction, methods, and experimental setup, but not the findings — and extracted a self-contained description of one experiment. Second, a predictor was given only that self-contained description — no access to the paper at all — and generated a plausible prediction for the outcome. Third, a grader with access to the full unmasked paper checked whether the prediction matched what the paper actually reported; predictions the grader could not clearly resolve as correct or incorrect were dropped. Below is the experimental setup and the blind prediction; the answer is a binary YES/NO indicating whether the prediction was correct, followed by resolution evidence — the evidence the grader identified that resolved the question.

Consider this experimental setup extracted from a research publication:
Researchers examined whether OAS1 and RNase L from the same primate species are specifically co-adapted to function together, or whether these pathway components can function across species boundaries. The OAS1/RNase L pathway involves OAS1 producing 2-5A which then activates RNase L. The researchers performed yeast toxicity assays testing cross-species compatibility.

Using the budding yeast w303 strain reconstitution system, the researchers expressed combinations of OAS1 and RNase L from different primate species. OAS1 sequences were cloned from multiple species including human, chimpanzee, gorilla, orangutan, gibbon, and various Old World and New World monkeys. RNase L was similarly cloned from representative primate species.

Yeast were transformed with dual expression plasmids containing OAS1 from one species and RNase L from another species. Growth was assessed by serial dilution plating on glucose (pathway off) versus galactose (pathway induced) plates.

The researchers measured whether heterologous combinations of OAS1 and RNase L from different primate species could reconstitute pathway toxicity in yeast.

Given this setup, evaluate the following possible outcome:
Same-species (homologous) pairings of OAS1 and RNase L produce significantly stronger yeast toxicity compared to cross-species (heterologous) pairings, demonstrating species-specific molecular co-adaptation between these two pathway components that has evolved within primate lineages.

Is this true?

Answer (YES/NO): NO